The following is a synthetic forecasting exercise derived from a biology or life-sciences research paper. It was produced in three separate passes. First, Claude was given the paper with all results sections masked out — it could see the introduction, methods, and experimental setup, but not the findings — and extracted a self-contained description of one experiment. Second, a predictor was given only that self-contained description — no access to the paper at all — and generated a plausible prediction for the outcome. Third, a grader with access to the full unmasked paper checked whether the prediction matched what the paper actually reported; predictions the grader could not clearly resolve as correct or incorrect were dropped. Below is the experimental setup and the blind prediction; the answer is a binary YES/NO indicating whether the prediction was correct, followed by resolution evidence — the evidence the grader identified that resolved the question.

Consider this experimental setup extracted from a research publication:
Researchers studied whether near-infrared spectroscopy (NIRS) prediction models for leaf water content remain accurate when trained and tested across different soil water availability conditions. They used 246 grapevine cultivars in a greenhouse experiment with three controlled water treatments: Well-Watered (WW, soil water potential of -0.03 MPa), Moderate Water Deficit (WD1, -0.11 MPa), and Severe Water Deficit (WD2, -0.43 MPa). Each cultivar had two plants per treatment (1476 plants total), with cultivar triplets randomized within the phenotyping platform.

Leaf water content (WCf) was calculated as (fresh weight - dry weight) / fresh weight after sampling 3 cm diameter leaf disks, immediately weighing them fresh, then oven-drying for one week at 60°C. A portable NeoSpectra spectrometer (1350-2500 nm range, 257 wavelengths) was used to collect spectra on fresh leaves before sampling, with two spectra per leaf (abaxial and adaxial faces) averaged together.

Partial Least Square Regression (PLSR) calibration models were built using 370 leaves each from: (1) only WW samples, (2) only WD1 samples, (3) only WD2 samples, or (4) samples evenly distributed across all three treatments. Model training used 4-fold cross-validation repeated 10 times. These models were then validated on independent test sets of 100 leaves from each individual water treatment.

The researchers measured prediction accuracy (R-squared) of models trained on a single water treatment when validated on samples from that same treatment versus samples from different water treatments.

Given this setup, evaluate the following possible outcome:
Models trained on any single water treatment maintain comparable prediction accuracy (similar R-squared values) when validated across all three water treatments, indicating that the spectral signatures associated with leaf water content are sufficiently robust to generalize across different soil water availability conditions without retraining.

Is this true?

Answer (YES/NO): NO